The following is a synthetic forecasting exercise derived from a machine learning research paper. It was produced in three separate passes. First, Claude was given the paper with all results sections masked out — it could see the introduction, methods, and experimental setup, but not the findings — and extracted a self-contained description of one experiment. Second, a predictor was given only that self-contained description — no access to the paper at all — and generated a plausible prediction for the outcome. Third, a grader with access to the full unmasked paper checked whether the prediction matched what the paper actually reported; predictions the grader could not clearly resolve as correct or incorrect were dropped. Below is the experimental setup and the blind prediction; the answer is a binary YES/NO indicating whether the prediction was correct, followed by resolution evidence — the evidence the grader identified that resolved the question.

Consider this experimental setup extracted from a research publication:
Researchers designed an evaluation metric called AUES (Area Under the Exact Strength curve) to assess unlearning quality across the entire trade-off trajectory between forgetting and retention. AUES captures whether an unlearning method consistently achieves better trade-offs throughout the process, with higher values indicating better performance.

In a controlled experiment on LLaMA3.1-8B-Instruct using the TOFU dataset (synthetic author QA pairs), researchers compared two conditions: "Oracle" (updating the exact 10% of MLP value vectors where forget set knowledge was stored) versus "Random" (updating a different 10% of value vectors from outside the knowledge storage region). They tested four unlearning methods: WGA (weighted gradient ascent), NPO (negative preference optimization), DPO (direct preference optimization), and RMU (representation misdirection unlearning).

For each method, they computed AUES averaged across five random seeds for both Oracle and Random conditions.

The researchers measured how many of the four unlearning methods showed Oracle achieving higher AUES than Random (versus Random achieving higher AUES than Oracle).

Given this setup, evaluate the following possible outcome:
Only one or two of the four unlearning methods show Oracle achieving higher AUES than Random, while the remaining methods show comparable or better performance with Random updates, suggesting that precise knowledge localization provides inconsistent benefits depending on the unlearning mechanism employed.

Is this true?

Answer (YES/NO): YES